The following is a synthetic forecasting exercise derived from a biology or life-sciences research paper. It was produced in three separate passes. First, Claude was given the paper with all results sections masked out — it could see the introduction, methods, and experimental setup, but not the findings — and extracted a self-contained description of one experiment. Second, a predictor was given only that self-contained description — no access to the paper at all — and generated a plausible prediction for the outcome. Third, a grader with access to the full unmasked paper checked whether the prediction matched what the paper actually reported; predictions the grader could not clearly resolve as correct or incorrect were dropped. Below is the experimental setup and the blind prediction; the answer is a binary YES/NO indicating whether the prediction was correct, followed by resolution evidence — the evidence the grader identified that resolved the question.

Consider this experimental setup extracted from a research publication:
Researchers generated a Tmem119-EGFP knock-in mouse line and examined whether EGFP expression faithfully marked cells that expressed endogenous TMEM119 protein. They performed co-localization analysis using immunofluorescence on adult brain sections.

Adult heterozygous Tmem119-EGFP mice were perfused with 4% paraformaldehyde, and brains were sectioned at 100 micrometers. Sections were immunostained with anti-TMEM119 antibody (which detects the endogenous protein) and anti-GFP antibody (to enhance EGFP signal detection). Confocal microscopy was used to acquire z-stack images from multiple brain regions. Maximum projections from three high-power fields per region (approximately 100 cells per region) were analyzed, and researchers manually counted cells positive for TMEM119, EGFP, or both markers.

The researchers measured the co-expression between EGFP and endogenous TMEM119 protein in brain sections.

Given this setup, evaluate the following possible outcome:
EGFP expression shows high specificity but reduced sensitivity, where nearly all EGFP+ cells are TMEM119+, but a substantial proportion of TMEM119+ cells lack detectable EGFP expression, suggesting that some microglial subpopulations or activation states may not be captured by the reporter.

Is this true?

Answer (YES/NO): NO